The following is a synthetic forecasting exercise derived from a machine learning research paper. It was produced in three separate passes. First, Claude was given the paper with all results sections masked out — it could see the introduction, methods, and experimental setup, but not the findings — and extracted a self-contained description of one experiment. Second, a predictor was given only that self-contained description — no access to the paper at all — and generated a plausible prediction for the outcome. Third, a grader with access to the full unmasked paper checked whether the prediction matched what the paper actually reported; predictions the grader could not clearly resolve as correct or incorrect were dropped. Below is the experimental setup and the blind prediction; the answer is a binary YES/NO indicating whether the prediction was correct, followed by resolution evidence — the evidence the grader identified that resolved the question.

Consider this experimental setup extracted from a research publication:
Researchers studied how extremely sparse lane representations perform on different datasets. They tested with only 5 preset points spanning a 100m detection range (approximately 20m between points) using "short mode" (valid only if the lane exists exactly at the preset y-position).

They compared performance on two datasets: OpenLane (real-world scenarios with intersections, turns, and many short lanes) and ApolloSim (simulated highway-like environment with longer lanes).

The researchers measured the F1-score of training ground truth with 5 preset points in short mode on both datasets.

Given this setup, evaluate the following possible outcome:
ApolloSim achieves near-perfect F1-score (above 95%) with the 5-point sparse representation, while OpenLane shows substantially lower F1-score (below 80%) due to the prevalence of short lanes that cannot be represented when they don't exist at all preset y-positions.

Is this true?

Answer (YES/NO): NO